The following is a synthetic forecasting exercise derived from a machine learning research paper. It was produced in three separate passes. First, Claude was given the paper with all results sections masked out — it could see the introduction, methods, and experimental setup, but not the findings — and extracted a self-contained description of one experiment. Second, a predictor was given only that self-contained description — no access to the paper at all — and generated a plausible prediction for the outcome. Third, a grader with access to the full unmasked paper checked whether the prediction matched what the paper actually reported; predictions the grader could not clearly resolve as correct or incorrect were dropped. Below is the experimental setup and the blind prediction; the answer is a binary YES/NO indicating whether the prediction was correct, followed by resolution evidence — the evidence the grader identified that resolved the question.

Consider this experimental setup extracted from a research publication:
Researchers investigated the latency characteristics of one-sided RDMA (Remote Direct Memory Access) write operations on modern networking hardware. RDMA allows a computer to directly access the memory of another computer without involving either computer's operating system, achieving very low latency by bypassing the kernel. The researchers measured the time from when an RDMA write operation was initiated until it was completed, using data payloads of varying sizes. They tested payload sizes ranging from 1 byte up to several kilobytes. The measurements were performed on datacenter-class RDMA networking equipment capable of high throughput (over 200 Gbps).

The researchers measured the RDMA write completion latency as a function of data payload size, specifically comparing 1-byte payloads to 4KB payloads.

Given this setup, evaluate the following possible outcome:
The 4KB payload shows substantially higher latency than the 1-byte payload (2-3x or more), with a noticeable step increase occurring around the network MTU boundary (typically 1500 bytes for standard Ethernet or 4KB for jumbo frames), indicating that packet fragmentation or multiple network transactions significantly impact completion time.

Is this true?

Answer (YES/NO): NO